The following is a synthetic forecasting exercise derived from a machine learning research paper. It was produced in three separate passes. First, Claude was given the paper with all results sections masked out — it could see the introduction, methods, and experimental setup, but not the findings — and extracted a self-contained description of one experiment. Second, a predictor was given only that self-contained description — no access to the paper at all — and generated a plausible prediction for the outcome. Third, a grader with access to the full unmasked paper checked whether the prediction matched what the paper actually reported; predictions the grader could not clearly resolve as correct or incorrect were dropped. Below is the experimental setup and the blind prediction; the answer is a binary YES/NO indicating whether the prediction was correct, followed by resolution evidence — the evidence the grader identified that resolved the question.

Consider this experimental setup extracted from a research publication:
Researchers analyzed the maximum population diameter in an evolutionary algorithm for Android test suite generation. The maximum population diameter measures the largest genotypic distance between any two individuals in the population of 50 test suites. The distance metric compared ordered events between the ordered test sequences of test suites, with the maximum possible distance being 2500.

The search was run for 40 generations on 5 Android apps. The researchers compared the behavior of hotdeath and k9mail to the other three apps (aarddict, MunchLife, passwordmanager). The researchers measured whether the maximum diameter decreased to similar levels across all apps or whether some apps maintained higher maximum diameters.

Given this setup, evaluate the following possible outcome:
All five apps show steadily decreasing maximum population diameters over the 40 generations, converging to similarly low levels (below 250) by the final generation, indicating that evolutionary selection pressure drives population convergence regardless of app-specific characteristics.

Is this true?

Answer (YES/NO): NO